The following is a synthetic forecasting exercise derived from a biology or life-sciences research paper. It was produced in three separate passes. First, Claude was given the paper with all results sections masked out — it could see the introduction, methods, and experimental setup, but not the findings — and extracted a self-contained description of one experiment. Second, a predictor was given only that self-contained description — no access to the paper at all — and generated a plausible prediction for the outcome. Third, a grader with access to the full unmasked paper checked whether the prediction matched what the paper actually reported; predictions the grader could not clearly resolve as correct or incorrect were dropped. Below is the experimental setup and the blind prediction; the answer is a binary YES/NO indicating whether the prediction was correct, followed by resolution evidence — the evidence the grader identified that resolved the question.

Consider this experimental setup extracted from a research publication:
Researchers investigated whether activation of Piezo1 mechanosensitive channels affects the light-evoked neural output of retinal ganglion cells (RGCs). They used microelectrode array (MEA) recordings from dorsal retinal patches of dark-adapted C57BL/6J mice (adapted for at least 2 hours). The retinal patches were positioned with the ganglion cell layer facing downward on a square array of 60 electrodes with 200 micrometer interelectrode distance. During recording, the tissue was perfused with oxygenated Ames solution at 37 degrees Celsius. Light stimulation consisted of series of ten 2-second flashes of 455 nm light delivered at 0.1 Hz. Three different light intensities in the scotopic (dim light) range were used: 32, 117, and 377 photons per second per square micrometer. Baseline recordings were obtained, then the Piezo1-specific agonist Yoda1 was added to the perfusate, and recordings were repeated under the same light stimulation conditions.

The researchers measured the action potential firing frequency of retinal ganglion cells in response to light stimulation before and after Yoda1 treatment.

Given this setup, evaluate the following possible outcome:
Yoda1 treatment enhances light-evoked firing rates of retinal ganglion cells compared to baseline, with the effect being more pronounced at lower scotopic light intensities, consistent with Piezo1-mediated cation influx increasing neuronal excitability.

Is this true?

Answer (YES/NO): NO